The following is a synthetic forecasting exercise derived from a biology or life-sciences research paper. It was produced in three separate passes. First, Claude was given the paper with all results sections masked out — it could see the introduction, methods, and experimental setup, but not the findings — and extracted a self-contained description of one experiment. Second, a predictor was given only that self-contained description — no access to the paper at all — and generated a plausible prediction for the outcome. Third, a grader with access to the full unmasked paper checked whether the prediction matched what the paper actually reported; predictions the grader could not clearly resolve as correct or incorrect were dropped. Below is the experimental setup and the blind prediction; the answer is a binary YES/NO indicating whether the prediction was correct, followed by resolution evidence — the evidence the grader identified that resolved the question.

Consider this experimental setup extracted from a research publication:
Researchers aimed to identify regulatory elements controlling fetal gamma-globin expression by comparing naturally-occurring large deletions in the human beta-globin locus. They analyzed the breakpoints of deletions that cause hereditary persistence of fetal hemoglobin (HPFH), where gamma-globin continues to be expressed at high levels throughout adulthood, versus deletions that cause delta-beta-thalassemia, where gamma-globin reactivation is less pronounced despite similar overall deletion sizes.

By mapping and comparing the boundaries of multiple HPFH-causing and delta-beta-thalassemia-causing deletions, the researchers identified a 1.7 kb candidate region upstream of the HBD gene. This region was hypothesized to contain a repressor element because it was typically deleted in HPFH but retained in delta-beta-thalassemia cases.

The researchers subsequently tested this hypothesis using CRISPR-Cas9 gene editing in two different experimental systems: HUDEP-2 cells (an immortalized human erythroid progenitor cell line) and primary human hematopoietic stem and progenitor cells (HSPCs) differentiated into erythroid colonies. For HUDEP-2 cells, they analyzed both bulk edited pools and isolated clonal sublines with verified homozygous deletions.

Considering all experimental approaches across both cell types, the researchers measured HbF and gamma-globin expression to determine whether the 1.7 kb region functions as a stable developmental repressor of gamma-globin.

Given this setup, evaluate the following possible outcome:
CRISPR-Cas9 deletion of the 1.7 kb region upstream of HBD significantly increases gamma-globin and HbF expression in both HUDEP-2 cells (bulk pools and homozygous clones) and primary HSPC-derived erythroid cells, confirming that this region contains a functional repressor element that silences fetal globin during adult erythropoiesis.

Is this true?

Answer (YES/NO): NO